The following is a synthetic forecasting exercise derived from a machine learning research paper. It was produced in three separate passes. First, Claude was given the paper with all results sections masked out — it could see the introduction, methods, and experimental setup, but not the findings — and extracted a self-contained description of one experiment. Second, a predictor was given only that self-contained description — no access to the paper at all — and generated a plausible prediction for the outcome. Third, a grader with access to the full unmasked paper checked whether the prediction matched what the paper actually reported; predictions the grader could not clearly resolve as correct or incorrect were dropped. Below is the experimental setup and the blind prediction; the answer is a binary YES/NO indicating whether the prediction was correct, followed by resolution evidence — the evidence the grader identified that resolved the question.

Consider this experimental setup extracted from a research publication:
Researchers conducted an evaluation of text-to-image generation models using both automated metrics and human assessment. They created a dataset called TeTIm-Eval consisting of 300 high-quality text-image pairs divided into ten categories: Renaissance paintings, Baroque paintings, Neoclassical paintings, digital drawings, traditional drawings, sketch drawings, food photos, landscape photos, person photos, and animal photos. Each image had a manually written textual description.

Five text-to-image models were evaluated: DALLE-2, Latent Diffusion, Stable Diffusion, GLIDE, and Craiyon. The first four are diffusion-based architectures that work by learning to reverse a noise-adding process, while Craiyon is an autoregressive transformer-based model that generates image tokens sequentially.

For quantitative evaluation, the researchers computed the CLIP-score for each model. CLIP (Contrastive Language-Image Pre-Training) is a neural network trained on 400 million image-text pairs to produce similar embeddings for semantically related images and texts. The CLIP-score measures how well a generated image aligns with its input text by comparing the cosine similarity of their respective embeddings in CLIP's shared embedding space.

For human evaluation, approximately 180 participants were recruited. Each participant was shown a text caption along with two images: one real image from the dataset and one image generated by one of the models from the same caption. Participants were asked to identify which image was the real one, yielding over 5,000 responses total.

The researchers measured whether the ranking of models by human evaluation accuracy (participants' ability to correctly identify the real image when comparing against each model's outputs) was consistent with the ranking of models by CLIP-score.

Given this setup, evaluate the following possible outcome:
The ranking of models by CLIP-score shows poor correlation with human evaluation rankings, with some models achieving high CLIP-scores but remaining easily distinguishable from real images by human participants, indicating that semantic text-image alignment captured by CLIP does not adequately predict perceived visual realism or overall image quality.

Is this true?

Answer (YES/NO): NO